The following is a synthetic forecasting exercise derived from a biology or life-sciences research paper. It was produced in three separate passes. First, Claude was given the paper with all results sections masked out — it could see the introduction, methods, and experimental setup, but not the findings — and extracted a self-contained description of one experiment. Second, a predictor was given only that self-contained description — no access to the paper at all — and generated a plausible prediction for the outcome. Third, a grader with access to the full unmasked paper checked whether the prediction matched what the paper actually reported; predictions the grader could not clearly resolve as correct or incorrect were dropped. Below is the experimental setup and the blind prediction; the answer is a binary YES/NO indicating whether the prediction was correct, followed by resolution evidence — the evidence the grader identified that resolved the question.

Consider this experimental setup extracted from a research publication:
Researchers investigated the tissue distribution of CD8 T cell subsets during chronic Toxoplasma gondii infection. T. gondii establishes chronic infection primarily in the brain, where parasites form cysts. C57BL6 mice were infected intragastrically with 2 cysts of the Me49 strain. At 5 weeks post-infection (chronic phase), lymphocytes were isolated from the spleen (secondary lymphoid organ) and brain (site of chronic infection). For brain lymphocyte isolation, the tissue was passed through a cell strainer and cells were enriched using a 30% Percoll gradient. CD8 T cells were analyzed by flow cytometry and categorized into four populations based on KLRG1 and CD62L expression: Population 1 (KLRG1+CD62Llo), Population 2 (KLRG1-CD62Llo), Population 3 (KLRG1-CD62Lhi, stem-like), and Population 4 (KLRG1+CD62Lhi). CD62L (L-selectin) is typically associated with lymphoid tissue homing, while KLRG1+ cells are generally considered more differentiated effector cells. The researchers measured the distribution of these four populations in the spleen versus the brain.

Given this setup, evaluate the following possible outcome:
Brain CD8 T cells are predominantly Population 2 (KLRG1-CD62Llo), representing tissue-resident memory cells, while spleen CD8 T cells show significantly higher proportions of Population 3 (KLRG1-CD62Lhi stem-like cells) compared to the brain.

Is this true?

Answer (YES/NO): NO